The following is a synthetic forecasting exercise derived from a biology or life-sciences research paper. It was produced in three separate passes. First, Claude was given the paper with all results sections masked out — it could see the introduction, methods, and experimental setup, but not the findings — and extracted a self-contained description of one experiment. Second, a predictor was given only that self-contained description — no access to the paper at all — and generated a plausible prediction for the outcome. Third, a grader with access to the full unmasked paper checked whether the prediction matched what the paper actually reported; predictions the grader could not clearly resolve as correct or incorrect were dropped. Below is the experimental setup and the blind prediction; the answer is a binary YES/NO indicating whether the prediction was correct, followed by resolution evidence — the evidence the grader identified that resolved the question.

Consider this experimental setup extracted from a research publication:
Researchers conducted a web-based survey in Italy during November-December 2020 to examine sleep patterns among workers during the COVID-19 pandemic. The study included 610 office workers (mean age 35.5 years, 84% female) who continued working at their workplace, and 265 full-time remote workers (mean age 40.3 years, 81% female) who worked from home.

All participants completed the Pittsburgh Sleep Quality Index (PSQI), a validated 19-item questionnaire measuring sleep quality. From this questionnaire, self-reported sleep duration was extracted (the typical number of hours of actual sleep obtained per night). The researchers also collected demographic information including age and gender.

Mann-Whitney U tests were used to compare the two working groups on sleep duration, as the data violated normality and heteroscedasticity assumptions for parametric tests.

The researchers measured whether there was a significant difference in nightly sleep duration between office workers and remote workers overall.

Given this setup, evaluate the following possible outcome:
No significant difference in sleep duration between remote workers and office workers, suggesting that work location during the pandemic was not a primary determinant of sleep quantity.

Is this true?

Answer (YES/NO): YES